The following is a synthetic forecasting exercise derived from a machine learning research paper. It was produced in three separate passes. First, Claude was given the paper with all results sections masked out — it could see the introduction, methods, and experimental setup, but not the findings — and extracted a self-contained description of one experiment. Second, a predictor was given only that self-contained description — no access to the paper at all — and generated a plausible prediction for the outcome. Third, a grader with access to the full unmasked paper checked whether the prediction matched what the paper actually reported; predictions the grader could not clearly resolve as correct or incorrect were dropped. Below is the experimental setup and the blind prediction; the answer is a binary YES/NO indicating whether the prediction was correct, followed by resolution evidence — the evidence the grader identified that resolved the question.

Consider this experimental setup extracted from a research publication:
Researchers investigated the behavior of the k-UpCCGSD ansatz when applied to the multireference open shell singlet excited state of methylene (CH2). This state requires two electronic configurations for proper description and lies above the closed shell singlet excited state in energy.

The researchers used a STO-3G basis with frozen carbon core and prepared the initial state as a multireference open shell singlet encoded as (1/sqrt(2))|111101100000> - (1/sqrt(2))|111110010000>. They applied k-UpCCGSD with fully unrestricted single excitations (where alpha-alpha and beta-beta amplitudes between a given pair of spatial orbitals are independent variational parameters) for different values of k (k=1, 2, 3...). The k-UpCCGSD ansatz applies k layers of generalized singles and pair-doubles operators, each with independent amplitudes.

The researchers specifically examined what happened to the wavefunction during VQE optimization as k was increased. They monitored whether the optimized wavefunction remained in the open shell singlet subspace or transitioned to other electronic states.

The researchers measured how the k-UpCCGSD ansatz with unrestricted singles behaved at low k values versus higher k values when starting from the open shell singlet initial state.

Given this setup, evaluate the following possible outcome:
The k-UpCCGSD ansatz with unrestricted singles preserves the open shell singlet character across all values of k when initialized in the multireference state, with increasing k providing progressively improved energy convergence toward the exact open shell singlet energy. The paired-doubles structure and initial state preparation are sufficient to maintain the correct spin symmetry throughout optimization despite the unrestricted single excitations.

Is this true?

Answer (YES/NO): NO